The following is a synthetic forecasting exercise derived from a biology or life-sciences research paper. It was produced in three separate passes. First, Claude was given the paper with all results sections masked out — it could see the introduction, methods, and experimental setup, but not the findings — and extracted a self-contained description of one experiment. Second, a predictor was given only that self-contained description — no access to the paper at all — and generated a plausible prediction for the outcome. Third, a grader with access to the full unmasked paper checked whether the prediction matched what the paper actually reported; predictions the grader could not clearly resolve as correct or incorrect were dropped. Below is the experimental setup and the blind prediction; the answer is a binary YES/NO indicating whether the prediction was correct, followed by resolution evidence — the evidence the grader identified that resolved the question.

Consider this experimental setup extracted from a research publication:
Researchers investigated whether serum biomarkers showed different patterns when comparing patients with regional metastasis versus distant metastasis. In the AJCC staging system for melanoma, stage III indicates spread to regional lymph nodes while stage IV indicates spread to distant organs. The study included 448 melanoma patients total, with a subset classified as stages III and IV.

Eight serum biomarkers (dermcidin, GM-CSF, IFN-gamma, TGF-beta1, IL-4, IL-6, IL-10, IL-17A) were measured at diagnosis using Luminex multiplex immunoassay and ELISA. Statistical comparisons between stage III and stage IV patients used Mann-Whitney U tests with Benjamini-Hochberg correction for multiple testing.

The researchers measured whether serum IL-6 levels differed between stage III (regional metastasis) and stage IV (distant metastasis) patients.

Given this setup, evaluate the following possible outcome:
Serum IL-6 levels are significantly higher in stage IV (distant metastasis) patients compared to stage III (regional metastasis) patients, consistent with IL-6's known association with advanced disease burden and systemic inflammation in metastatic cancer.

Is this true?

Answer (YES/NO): NO